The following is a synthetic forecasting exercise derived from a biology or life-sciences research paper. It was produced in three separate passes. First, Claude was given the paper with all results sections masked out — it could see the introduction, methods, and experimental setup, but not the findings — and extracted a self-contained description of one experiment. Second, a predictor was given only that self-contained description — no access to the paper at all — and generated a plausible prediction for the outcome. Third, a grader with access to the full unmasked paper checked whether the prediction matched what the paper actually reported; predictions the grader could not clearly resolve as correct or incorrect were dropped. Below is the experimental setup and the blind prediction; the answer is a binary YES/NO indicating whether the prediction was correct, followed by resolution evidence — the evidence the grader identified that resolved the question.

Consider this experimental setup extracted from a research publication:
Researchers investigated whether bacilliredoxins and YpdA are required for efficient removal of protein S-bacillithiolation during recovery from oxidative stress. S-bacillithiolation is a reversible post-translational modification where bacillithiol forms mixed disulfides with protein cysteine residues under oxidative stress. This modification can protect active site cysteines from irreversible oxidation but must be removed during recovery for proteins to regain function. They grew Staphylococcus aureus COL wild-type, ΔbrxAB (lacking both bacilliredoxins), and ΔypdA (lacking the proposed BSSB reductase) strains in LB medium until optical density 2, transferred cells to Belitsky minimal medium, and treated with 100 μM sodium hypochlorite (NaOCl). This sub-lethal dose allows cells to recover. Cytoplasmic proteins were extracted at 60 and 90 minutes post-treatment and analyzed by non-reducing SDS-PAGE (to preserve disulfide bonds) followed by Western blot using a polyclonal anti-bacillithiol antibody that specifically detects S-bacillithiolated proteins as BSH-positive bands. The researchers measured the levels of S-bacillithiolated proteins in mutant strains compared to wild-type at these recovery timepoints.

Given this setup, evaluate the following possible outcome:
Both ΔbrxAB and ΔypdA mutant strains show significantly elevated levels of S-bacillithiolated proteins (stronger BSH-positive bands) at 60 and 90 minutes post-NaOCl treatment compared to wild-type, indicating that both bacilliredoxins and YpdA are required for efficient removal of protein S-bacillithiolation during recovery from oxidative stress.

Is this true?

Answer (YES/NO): NO